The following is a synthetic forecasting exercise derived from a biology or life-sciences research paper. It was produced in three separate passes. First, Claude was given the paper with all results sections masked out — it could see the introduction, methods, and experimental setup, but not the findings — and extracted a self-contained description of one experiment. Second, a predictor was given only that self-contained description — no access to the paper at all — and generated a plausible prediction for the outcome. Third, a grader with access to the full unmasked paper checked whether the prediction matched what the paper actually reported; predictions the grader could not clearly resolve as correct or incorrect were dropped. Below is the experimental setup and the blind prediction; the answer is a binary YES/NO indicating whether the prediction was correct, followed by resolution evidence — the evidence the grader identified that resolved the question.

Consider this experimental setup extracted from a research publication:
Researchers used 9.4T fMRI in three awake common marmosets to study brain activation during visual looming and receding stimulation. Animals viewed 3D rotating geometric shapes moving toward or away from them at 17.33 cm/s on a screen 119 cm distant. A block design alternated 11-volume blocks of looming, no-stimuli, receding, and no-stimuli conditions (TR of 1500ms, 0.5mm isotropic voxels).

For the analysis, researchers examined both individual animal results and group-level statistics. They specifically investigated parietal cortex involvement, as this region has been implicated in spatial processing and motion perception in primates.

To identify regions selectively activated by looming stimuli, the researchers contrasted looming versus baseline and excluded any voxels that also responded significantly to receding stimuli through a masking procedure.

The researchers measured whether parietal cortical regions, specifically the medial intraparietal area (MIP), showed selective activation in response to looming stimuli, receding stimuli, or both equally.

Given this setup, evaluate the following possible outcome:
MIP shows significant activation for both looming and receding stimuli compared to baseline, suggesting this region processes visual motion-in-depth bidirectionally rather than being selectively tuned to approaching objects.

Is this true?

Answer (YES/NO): NO